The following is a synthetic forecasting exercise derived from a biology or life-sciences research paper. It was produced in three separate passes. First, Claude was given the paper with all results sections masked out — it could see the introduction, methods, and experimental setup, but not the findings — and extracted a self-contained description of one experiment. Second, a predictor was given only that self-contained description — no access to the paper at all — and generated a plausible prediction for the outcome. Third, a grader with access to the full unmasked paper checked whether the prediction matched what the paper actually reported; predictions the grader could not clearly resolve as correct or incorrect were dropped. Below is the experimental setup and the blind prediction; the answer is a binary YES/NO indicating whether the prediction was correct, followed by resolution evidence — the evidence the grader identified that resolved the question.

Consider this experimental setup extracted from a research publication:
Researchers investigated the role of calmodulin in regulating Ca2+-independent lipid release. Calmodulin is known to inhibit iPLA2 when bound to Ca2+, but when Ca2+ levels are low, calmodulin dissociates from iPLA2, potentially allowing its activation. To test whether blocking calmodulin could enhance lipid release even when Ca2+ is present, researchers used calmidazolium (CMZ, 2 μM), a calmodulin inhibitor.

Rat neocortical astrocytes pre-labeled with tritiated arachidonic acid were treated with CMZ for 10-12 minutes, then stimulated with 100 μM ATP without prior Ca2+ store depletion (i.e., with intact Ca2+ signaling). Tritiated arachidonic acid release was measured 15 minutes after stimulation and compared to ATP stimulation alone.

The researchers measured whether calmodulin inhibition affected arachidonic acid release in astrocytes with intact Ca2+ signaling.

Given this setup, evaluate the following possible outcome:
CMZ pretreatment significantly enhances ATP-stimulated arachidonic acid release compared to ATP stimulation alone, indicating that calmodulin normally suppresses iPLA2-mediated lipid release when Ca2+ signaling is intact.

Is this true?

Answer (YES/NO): YES